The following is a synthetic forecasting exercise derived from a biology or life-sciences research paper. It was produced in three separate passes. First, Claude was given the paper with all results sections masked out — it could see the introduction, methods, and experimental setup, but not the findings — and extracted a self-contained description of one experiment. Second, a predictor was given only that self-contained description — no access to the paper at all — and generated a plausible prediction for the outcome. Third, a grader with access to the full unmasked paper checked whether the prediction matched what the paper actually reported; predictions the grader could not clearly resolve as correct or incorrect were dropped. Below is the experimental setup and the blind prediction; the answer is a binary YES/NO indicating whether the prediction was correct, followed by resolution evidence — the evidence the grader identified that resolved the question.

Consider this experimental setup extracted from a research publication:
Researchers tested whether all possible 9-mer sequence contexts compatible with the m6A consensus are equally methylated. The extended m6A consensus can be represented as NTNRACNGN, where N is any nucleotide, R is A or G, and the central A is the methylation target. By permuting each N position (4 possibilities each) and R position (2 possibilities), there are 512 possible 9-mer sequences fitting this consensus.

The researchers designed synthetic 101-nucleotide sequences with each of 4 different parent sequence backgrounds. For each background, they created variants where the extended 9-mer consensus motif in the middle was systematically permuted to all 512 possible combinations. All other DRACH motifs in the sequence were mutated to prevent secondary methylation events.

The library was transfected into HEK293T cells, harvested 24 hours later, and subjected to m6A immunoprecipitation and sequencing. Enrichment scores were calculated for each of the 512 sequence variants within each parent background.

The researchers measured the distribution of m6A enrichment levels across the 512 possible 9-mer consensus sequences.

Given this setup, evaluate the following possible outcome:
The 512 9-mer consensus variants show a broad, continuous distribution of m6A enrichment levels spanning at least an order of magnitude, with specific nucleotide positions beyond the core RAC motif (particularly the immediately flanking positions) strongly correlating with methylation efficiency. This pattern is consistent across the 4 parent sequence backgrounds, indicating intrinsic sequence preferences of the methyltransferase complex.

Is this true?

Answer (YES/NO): NO